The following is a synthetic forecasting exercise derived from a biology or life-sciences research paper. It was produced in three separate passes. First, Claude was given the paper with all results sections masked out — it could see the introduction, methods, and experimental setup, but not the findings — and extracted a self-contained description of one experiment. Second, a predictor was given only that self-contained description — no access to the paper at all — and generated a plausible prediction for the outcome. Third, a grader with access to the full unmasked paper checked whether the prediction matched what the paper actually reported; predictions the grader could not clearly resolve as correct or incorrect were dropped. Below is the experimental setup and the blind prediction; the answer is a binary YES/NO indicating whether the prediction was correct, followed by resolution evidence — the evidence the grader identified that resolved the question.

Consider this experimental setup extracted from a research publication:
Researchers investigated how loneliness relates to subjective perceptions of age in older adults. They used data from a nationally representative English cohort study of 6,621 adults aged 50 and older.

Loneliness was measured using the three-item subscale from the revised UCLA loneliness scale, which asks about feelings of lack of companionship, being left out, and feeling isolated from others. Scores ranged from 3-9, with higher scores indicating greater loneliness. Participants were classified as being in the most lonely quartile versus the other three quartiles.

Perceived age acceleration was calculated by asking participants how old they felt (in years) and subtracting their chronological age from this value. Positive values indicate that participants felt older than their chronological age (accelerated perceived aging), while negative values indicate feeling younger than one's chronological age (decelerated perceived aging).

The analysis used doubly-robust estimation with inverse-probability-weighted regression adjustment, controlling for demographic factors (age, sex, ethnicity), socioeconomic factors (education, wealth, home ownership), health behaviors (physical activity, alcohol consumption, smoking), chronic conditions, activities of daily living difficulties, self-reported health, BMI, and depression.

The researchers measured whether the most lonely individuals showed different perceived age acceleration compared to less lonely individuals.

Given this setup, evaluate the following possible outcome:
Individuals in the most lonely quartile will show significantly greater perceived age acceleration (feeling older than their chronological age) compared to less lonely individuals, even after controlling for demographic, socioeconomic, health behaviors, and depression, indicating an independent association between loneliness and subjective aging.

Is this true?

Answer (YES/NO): NO